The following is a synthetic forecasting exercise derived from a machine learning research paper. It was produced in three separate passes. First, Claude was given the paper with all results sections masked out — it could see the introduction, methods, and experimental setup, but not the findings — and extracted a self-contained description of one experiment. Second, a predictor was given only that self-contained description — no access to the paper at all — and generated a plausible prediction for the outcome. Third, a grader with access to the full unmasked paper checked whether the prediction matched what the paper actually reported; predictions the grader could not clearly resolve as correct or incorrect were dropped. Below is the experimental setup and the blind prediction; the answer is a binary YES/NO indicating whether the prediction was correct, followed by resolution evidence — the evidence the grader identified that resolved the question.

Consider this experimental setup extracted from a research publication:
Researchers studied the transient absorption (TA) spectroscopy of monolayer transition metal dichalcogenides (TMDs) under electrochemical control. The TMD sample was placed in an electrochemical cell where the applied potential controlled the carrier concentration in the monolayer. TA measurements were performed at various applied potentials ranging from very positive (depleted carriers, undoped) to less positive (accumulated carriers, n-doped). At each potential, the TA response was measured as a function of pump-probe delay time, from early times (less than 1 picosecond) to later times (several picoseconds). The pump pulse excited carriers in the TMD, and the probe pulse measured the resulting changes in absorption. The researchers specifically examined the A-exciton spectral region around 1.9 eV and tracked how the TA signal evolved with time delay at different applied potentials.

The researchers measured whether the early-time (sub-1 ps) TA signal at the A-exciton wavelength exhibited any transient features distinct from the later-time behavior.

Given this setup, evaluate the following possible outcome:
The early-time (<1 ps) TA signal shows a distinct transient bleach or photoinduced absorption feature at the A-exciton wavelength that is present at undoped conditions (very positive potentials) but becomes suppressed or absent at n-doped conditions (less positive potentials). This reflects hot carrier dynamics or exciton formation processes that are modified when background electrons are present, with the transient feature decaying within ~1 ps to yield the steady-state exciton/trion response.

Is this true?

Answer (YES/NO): YES